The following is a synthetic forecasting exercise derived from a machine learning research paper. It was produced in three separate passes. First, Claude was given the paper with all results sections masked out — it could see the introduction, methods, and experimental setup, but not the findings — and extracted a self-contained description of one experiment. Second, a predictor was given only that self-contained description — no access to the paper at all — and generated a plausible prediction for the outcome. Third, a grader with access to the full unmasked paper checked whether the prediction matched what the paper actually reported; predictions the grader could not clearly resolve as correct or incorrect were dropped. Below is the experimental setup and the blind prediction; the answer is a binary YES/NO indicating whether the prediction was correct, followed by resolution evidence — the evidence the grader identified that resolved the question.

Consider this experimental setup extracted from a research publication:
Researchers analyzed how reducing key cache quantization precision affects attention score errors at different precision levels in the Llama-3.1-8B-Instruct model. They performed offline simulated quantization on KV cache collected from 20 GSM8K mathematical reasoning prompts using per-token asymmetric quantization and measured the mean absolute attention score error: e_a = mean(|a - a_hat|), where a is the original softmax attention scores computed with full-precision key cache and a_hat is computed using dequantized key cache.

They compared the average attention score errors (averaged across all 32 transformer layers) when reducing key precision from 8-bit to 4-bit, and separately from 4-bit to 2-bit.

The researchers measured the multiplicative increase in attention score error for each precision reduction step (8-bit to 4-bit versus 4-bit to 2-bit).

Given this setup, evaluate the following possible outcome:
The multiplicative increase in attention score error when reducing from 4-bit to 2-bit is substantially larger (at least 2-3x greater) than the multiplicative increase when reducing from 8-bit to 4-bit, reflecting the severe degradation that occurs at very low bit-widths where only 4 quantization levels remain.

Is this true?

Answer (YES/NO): NO